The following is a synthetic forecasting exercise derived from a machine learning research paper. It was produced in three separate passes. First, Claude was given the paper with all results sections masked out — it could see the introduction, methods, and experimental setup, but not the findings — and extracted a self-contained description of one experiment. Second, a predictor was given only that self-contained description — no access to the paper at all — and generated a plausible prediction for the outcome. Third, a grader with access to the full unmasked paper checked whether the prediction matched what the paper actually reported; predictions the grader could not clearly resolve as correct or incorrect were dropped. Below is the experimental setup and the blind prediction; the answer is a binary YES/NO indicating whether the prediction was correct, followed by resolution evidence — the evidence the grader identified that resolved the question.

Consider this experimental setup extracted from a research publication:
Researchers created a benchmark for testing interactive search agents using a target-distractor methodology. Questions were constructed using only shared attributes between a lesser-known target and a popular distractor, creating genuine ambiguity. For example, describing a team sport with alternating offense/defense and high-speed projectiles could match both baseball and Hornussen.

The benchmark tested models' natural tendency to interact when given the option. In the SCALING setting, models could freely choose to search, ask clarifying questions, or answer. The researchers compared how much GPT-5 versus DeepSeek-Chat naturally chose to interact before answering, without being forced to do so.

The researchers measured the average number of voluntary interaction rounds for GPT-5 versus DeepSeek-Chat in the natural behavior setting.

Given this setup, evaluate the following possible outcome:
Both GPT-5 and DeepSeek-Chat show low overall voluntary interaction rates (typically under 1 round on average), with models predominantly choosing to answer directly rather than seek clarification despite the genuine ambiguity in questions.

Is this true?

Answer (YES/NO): NO